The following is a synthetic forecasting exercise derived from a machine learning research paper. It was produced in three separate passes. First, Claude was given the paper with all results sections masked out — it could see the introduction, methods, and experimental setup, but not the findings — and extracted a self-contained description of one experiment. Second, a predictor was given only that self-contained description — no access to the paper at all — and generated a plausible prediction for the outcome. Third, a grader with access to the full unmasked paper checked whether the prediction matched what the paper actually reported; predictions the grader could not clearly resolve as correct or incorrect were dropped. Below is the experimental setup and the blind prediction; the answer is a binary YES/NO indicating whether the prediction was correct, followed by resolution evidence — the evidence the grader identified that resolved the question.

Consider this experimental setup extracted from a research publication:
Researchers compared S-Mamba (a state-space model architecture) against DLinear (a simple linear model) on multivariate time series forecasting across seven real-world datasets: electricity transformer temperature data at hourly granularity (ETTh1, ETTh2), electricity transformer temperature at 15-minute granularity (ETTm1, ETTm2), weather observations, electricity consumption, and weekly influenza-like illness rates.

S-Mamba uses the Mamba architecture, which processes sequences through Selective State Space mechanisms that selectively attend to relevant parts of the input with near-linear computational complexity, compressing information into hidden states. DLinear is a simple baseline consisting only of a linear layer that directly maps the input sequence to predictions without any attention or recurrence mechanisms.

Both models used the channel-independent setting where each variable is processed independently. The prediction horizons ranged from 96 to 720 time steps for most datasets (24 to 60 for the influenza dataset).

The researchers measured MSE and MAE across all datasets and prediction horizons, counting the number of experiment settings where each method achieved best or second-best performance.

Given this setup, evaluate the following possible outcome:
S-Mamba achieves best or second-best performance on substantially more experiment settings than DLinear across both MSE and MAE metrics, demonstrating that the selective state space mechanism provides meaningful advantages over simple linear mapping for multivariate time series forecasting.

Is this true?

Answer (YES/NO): NO